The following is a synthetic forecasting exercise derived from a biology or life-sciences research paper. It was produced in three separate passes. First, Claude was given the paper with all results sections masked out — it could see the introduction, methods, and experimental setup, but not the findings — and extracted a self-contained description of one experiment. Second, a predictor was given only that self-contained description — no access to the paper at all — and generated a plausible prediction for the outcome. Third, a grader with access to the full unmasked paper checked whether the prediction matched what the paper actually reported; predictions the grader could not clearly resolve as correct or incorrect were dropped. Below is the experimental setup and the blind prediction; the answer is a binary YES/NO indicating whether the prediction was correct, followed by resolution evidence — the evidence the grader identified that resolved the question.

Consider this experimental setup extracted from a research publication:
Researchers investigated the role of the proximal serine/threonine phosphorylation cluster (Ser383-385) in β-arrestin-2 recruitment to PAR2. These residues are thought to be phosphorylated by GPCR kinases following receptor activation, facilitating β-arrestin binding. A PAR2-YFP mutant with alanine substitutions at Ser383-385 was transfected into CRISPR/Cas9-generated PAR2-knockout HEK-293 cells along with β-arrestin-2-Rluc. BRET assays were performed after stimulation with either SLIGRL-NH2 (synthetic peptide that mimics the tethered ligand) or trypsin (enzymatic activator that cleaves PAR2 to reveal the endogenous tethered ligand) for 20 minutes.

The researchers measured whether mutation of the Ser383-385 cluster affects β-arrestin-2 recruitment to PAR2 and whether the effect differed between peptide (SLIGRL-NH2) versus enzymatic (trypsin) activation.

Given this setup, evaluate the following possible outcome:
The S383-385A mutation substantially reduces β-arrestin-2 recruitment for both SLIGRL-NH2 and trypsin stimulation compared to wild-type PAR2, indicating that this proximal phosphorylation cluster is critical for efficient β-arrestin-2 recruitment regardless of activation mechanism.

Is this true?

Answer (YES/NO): NO